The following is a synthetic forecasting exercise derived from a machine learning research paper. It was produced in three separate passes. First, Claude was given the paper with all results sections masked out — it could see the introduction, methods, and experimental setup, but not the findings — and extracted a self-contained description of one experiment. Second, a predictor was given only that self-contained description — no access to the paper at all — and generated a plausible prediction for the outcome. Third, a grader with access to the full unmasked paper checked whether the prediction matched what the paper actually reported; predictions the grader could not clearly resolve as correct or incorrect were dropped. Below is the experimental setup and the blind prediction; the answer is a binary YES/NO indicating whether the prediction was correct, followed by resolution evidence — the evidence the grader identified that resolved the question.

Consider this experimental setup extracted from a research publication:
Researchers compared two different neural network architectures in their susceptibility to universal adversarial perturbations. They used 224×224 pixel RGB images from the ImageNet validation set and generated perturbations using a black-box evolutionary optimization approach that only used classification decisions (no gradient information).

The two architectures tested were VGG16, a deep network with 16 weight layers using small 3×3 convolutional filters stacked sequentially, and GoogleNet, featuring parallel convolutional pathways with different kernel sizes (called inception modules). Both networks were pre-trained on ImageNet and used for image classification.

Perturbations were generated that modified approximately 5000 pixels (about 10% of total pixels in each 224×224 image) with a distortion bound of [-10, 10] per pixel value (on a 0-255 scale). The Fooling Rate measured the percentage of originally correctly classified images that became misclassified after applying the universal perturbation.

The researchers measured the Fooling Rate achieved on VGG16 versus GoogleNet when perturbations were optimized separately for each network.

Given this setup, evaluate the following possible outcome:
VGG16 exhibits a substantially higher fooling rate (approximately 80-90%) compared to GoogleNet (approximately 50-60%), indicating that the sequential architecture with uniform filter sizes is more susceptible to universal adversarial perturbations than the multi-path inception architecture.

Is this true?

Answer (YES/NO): NO